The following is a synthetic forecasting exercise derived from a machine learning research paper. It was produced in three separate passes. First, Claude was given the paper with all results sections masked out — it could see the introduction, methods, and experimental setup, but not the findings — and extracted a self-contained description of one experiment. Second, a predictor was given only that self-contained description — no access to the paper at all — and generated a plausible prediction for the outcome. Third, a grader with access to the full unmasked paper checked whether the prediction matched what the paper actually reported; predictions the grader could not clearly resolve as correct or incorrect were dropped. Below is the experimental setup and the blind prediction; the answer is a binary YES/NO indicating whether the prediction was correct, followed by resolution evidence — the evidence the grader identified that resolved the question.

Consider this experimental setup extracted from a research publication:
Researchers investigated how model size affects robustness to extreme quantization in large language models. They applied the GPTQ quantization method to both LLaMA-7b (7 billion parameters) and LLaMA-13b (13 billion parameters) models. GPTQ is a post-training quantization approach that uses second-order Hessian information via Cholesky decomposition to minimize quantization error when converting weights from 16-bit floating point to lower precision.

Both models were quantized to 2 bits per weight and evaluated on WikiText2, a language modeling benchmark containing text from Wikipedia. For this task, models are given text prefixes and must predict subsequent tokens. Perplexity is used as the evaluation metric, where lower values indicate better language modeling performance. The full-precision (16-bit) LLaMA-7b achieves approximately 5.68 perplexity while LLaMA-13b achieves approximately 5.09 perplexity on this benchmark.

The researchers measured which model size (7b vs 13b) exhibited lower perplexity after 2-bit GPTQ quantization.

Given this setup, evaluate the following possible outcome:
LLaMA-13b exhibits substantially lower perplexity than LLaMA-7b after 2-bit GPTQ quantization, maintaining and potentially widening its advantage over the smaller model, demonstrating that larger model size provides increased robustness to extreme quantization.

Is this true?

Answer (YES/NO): YES